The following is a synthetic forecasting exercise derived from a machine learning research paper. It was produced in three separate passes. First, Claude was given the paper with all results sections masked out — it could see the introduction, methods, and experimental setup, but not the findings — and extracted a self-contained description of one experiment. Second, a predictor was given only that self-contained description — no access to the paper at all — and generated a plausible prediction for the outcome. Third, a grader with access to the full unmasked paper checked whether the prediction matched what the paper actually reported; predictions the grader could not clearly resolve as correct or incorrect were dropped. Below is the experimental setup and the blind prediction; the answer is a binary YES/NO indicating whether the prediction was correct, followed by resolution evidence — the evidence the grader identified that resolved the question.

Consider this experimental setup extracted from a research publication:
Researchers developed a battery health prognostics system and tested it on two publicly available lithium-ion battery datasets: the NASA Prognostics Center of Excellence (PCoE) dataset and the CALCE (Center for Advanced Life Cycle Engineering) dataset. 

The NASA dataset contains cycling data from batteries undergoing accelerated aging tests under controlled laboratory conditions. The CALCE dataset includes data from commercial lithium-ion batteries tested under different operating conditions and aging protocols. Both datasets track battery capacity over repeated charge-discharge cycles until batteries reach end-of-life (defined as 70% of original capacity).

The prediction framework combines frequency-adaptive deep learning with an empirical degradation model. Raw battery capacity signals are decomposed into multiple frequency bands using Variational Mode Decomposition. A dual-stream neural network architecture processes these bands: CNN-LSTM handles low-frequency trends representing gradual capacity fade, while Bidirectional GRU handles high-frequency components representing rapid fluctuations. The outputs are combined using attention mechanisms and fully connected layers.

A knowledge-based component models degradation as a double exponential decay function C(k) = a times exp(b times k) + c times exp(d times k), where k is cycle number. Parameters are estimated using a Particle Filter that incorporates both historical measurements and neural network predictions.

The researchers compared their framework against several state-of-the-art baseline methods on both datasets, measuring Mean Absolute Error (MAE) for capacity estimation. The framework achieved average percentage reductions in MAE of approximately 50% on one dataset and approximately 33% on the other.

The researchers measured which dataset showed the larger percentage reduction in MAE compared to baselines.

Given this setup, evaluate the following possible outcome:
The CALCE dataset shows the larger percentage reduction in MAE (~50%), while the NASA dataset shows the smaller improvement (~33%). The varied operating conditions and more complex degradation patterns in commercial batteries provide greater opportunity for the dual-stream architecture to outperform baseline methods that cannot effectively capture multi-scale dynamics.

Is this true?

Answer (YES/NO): NO